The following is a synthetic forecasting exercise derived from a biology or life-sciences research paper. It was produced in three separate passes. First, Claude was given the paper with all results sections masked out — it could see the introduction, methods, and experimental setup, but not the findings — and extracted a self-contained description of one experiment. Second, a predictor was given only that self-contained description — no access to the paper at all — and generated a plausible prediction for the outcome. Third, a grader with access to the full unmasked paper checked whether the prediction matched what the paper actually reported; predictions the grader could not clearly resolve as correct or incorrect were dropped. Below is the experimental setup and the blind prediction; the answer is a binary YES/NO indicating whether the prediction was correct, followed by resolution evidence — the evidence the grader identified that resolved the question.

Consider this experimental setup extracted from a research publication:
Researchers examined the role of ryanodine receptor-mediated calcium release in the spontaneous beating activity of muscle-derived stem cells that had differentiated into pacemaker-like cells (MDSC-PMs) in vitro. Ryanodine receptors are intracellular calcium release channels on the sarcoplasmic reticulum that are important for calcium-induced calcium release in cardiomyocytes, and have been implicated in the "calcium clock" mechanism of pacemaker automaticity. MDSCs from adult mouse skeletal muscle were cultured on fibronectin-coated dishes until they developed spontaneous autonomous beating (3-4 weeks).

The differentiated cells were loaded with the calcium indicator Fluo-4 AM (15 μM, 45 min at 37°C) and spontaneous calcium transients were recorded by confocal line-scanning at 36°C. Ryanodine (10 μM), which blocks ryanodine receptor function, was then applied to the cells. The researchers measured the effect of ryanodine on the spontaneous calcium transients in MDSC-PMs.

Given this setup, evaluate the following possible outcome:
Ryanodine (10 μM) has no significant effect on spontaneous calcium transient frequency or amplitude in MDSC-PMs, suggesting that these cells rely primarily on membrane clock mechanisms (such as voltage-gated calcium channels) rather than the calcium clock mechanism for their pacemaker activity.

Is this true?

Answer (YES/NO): NO